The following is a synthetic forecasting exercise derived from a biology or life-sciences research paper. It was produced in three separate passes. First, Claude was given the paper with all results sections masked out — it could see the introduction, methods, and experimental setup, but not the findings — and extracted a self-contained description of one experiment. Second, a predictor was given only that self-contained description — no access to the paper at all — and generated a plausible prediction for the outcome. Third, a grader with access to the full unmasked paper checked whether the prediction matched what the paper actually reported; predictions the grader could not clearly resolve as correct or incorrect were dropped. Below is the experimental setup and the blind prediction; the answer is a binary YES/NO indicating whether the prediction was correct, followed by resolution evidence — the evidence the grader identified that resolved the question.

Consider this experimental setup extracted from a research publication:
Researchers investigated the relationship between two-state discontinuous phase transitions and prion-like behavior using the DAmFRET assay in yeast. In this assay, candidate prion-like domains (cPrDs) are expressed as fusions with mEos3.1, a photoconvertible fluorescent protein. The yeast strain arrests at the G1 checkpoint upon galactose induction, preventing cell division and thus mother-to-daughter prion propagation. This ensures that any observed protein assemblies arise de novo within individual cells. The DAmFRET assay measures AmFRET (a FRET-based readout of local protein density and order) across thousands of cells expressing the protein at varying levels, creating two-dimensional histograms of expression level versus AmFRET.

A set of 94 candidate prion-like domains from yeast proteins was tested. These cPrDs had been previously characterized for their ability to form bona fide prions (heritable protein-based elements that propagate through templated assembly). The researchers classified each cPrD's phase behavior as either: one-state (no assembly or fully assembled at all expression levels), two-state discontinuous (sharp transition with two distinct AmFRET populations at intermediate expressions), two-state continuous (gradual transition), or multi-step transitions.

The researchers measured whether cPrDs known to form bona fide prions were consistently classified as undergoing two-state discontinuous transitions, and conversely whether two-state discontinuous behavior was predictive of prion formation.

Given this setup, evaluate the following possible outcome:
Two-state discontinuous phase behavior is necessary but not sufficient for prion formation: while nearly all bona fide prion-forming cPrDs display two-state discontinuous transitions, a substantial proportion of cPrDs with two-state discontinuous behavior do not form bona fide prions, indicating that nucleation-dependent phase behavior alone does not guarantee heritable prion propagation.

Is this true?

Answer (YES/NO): NO